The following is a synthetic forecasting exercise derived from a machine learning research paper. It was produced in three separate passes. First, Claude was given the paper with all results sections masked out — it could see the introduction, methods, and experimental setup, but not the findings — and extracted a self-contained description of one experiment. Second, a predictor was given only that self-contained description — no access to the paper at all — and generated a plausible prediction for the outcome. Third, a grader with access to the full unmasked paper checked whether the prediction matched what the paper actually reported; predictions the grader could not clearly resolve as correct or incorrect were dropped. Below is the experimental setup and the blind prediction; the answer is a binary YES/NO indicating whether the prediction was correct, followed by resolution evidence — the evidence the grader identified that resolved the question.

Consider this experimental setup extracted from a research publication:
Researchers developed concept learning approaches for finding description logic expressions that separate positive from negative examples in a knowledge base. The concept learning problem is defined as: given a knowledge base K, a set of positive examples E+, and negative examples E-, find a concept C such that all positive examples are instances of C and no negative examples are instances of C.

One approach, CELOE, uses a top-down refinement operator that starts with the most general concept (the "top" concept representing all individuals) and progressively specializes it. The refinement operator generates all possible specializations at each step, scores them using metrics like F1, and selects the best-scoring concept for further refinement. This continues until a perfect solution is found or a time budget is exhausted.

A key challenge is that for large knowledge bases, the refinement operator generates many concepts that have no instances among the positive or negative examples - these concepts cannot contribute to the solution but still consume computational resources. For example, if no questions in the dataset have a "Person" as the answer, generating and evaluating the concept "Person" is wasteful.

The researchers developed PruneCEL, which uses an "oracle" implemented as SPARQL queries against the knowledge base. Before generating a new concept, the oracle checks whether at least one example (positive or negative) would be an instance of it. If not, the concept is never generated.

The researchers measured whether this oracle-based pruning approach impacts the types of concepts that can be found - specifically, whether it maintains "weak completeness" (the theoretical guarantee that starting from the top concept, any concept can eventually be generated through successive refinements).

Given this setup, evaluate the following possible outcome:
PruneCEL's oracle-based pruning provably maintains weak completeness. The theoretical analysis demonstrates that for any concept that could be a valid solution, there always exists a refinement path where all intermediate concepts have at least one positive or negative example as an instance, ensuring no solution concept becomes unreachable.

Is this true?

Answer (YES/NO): NO